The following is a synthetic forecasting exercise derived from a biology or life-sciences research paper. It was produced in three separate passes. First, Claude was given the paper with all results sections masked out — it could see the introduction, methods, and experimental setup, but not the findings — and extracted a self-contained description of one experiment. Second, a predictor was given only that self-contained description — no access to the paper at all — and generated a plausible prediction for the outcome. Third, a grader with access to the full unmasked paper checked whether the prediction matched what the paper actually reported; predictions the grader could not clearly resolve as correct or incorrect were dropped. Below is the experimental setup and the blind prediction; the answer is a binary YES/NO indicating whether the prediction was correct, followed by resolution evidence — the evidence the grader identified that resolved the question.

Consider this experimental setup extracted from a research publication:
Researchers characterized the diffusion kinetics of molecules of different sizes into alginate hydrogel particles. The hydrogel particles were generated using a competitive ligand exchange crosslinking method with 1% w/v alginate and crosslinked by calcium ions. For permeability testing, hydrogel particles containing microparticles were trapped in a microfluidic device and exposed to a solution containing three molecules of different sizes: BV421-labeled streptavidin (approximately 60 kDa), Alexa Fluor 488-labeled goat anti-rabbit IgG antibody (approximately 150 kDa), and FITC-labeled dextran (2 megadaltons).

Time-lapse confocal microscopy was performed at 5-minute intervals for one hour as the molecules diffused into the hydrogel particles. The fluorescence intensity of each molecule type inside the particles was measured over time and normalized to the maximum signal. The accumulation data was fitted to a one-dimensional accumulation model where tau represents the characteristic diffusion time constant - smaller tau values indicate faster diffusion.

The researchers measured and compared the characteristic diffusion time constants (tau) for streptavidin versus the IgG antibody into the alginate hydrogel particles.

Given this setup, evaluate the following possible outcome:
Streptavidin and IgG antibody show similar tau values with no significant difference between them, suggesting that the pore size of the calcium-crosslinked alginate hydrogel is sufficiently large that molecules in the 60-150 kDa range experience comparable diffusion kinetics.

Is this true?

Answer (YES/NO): NO